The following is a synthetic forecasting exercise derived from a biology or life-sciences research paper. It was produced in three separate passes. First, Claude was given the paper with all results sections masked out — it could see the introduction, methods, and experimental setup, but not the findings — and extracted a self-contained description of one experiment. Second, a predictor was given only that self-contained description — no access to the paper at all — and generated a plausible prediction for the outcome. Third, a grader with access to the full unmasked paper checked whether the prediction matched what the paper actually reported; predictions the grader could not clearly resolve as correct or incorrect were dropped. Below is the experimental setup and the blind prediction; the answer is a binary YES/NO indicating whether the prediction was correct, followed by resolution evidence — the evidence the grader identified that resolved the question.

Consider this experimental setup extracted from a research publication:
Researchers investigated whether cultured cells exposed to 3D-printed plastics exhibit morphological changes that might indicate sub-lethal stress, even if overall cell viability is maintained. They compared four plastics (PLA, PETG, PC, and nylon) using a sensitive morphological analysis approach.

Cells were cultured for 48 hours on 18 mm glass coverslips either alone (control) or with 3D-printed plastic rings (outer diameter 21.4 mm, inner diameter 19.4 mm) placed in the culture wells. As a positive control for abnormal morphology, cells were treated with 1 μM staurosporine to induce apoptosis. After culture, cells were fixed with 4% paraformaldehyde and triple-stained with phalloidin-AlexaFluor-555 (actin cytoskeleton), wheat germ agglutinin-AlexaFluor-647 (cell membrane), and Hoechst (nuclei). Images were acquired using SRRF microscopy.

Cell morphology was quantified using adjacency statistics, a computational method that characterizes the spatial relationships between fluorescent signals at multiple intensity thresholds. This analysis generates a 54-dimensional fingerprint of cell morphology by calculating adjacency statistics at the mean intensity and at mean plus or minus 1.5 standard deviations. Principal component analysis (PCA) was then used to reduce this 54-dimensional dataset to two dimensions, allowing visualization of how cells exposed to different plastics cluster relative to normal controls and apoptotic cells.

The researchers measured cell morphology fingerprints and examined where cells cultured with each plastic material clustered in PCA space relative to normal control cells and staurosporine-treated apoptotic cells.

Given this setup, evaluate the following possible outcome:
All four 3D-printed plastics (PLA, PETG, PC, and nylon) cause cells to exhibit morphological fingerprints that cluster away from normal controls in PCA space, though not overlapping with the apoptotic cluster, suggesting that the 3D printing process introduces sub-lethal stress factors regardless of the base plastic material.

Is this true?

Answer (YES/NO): NO